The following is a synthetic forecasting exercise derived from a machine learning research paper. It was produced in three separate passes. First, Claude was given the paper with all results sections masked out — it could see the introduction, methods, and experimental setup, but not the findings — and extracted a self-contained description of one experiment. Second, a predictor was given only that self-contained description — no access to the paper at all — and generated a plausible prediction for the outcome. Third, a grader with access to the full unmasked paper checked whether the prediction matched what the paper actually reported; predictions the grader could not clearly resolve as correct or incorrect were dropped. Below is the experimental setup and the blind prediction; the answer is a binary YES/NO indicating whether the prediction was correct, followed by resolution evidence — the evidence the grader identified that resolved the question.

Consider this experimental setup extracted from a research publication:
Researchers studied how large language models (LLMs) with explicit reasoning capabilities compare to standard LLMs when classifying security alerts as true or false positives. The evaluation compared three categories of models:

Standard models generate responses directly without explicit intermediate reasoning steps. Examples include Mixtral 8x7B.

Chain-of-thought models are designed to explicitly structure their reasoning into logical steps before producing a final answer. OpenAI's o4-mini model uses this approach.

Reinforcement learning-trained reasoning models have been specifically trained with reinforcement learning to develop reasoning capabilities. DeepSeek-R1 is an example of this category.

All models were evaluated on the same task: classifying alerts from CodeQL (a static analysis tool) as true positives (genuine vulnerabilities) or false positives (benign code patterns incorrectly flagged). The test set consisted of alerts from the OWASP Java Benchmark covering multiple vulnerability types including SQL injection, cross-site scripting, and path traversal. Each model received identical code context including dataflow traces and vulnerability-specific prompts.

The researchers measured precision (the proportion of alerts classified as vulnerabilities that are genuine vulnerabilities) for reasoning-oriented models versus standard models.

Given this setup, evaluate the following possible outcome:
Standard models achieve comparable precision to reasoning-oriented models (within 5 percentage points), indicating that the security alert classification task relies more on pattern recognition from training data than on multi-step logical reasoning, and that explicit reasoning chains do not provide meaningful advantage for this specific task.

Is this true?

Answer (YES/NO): NO